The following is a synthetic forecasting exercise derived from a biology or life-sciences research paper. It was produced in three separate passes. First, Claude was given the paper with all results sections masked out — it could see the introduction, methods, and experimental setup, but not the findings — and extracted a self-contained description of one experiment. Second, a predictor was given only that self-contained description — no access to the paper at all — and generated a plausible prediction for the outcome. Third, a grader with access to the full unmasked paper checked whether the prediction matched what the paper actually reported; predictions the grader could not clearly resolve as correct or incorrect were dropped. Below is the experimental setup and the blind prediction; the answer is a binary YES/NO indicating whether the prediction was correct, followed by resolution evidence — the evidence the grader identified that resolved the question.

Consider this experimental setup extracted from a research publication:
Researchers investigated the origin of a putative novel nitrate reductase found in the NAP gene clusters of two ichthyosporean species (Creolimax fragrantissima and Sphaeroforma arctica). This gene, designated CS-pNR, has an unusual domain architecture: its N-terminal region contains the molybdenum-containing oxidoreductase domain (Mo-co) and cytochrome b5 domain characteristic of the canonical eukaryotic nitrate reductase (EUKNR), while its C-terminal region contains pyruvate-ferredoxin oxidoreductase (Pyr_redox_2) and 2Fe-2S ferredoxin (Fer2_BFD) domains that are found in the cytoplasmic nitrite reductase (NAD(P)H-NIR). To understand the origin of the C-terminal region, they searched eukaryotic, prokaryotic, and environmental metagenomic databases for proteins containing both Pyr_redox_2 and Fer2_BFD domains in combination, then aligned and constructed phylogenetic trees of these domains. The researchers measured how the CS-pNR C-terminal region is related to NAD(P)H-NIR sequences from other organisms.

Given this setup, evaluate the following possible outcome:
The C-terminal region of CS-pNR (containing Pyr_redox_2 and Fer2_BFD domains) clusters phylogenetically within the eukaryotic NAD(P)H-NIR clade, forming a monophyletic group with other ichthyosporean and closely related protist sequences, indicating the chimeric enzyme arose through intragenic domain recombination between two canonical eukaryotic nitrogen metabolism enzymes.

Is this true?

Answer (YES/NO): YES